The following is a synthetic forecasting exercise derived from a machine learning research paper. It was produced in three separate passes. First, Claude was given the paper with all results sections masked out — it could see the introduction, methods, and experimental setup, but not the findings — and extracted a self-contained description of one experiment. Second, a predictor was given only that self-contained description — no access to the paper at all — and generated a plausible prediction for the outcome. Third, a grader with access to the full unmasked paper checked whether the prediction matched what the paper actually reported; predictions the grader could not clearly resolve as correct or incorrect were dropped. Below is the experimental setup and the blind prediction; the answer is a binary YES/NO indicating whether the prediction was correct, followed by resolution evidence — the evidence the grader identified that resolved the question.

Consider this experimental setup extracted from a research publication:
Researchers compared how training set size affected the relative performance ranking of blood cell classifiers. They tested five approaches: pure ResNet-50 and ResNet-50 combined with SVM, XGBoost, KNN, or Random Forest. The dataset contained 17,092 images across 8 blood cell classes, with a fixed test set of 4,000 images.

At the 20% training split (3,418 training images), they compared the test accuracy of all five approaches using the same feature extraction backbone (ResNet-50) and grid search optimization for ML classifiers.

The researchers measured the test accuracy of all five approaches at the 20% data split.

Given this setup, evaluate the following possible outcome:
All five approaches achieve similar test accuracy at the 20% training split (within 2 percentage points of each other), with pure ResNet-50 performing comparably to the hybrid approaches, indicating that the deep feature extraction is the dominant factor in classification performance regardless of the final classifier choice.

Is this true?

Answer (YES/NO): YES